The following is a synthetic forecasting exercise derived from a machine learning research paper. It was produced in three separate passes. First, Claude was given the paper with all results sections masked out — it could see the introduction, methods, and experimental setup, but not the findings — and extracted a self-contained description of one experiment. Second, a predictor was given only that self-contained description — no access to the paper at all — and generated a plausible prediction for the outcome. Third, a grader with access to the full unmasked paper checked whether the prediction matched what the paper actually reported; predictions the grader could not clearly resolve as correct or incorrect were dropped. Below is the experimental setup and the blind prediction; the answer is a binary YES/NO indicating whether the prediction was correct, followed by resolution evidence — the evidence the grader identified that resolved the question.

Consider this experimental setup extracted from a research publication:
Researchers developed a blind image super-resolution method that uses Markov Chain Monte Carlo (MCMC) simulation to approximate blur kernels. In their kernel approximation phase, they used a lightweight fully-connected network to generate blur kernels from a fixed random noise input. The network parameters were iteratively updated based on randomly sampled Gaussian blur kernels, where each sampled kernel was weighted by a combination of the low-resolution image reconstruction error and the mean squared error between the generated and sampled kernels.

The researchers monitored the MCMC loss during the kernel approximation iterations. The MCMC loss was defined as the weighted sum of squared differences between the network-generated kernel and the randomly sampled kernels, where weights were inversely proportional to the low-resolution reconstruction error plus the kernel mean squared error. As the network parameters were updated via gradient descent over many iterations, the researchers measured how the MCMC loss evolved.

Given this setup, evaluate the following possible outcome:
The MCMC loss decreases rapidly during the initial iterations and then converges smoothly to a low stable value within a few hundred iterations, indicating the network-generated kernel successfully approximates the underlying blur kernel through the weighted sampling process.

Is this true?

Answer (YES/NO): NO